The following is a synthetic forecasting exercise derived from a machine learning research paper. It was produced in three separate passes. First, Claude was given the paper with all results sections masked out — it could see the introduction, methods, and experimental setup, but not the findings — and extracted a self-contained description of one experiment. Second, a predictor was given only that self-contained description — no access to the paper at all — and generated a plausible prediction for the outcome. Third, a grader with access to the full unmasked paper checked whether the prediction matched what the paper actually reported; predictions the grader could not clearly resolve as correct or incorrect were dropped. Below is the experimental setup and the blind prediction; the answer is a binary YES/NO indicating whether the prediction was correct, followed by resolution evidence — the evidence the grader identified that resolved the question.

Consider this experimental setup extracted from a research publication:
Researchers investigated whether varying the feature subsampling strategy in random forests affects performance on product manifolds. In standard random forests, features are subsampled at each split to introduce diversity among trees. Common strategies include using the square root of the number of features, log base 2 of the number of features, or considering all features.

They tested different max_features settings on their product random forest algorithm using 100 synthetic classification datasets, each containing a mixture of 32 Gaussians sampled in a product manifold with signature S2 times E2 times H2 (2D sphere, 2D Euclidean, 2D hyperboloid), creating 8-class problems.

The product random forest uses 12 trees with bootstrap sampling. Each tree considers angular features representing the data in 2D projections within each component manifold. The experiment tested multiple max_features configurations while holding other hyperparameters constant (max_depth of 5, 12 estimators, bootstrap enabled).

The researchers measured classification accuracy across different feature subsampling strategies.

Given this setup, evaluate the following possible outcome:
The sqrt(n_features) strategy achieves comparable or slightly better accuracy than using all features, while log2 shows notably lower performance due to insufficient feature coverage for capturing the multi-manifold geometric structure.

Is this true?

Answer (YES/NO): NO